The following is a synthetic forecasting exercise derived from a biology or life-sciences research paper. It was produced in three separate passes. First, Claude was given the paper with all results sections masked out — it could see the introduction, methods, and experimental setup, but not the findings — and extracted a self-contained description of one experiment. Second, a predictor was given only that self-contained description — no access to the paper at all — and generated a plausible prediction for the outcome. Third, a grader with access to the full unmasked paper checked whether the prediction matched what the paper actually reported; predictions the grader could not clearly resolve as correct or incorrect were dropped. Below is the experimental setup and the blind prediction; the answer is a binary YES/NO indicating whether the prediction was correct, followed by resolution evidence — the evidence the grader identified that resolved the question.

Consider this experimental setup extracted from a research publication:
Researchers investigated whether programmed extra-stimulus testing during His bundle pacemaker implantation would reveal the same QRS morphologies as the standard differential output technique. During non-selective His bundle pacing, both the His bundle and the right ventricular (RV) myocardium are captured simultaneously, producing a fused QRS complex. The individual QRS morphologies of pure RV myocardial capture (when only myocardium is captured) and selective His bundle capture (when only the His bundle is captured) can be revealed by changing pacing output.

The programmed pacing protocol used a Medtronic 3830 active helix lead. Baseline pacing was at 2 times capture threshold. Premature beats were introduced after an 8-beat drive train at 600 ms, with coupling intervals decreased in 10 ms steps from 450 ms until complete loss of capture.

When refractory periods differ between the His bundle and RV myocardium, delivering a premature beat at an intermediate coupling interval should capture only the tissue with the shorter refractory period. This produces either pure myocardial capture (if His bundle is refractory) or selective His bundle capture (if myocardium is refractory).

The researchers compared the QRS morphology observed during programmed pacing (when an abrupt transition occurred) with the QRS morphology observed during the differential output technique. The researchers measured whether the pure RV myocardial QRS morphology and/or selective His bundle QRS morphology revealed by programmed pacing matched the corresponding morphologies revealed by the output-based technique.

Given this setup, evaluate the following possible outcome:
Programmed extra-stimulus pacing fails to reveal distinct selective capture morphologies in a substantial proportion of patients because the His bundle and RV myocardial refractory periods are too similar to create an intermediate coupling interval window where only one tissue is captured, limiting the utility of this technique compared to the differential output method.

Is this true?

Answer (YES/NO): NO